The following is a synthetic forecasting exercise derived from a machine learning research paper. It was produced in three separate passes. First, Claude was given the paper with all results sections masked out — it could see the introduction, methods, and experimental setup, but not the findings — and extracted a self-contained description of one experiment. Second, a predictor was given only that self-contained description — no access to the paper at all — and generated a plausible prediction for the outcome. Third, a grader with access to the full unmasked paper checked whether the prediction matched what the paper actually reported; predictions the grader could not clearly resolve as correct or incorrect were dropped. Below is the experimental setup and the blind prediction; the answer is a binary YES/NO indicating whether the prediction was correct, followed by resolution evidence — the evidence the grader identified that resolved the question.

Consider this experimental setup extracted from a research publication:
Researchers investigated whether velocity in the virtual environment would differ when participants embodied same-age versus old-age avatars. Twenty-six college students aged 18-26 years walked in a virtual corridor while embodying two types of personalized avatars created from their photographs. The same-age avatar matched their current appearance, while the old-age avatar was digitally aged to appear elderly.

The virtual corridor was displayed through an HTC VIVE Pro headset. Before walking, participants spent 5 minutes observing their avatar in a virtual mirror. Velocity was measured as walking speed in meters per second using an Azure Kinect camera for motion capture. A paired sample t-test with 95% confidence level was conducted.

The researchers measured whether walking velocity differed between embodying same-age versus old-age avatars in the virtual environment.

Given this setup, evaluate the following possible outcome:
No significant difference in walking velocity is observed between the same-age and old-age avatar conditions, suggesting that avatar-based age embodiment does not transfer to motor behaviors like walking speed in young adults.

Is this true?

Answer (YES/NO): YES